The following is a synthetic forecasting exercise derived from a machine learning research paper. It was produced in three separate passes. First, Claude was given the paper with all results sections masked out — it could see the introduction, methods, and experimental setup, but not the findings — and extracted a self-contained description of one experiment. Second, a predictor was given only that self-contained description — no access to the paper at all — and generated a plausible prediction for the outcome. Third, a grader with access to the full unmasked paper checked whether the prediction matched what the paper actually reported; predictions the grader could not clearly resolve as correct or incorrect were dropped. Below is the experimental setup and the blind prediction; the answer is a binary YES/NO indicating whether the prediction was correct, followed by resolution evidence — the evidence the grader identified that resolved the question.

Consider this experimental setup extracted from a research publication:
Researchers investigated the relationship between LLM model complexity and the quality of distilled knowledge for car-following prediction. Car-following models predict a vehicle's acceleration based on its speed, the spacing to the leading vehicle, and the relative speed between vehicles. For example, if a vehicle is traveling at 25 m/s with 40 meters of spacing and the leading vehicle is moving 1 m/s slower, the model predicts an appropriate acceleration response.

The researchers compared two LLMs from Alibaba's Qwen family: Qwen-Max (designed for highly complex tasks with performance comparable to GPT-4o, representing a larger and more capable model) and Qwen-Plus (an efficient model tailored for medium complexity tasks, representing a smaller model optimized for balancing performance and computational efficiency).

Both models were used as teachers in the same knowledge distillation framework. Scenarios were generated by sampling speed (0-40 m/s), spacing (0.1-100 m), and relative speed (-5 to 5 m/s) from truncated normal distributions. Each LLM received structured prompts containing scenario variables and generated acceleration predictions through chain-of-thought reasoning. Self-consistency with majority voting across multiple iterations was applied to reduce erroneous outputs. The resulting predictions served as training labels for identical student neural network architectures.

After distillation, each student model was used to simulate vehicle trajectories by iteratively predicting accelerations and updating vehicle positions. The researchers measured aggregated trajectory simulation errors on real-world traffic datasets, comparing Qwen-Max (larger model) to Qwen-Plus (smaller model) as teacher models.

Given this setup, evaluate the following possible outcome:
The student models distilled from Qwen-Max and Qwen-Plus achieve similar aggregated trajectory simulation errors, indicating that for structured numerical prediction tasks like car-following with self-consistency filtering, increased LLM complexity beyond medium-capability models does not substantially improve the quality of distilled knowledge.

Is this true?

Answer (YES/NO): NO